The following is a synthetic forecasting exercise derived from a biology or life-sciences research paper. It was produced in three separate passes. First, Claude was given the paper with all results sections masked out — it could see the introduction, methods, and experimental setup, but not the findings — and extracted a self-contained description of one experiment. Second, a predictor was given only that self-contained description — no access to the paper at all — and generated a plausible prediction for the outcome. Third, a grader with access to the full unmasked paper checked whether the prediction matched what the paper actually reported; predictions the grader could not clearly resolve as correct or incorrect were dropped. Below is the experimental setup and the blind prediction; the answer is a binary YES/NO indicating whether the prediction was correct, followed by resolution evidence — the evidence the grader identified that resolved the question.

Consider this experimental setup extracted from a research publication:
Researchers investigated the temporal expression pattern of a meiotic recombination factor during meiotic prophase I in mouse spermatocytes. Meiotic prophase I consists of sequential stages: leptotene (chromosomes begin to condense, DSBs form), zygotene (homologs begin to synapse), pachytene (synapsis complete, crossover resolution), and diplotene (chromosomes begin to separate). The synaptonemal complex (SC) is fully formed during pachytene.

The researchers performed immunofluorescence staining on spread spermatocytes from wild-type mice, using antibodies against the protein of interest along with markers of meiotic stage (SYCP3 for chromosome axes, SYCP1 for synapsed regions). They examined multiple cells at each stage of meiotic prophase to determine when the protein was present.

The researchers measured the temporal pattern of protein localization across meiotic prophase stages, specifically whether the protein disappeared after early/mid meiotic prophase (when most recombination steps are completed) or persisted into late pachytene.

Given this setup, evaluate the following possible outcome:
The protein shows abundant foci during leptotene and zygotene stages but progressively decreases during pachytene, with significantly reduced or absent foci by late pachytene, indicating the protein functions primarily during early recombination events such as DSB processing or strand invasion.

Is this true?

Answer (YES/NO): NO